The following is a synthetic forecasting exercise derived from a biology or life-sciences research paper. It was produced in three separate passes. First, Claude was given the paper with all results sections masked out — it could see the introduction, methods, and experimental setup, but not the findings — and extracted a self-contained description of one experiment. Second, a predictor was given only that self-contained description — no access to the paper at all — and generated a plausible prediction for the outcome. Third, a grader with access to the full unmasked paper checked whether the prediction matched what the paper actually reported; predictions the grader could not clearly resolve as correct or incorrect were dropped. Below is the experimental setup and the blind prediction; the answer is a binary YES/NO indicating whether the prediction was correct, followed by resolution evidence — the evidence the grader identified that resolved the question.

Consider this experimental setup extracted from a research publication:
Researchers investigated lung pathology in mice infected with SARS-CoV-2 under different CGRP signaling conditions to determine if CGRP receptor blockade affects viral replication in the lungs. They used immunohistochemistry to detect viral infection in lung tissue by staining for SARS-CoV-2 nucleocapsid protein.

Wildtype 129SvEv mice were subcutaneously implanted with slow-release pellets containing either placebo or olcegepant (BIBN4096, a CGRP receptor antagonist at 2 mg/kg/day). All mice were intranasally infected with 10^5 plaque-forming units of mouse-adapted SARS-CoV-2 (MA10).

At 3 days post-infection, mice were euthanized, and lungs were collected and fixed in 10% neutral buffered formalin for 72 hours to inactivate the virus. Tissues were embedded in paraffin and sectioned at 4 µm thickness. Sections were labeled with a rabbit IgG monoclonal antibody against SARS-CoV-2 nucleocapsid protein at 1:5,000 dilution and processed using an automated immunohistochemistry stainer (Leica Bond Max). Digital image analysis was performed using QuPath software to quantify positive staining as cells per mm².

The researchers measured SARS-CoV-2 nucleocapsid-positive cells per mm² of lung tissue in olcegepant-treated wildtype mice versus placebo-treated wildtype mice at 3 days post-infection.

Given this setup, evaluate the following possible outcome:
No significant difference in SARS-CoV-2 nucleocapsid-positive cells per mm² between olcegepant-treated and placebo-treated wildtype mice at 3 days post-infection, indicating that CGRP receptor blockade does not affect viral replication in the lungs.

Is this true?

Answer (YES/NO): YES